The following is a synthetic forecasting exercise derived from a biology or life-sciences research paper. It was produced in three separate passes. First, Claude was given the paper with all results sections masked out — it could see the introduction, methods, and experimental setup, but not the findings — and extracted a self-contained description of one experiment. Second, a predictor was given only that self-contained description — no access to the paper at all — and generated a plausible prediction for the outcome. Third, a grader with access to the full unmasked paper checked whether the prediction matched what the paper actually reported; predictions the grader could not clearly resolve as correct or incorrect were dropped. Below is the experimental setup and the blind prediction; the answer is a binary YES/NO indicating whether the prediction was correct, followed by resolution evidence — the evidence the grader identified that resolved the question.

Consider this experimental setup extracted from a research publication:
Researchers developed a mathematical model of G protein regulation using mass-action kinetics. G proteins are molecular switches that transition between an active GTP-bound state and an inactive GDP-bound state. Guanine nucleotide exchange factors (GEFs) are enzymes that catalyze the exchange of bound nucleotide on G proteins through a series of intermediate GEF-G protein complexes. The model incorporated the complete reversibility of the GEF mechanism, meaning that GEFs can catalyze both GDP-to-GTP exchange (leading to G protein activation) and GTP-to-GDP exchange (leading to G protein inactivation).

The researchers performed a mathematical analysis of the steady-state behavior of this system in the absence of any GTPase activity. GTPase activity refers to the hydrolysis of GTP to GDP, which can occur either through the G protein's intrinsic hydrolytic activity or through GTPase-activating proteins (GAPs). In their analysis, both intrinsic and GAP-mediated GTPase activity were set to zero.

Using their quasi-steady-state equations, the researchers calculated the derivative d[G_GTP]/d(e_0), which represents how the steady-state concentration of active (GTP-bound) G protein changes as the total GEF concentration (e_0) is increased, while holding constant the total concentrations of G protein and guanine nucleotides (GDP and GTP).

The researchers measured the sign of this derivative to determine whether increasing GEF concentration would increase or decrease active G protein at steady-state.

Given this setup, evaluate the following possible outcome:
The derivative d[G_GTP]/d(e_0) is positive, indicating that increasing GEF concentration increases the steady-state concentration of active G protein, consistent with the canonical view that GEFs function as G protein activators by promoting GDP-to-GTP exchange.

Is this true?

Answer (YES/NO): NO